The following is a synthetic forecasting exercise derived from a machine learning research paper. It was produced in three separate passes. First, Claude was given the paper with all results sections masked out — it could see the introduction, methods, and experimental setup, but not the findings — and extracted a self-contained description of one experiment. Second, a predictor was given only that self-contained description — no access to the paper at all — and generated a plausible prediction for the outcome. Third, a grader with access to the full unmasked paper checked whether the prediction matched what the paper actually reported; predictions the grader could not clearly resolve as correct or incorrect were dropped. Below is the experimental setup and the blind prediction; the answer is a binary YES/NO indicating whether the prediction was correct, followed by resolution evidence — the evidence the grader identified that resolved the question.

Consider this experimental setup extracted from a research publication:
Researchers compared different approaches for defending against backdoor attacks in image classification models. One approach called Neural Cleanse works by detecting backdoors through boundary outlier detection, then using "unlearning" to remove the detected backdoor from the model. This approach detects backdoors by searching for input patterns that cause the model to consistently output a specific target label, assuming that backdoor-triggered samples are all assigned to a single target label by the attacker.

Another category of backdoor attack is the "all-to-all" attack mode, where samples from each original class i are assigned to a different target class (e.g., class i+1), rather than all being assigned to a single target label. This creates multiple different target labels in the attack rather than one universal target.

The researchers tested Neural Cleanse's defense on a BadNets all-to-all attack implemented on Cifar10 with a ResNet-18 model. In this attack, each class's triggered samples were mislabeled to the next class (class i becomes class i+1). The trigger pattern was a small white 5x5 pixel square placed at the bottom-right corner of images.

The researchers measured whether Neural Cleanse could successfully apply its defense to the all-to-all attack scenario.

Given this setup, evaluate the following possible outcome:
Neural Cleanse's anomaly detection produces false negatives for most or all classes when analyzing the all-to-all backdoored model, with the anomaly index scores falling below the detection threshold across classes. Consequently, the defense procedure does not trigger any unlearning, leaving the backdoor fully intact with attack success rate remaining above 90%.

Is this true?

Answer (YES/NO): NO